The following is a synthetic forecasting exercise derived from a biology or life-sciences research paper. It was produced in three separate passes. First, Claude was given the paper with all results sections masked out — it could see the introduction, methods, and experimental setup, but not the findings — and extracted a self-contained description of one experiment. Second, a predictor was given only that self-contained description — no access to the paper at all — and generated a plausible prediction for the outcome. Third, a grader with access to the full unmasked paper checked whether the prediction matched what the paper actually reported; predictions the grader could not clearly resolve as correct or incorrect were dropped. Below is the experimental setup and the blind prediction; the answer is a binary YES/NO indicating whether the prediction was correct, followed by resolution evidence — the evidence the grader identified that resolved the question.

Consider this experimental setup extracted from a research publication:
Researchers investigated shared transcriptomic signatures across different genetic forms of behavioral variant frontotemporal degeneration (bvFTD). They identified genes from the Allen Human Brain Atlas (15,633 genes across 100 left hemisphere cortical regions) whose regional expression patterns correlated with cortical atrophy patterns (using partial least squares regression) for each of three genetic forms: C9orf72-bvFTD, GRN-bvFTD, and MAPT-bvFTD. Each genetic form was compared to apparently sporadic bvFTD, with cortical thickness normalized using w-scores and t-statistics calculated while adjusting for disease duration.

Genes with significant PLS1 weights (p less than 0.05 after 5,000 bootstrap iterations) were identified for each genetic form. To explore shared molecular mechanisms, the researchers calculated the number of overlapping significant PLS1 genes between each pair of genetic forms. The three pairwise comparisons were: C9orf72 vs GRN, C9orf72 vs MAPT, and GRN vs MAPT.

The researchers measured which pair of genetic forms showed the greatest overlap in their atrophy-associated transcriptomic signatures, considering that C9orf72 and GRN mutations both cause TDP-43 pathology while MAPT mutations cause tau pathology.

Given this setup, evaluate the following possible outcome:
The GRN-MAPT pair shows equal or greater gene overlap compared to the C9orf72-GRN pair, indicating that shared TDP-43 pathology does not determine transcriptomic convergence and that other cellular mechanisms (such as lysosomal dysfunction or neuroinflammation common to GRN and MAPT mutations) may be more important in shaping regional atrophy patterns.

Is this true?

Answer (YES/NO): NO